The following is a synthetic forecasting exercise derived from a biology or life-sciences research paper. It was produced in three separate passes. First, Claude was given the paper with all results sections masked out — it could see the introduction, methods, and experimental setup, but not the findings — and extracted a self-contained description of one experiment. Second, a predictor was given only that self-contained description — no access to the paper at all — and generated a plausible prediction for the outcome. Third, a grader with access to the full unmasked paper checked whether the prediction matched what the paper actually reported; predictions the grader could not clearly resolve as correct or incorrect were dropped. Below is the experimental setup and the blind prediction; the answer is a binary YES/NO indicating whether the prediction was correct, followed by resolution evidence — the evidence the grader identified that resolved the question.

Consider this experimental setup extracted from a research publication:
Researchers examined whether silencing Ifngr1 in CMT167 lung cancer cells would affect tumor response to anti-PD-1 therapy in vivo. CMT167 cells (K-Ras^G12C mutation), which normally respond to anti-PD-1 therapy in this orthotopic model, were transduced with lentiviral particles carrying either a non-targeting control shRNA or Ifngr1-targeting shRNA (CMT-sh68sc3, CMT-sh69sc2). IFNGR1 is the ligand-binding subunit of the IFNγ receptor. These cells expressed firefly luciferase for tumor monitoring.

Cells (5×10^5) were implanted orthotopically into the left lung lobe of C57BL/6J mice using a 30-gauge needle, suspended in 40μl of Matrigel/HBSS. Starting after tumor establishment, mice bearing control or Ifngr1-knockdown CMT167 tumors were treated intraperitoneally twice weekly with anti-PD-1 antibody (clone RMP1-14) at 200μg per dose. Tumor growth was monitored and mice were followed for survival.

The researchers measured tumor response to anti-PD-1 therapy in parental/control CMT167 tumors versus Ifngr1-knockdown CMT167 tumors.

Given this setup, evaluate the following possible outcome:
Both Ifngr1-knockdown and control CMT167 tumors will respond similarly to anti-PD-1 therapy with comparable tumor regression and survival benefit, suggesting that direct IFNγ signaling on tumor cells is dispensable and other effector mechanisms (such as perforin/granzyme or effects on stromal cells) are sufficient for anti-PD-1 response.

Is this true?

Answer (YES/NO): NO